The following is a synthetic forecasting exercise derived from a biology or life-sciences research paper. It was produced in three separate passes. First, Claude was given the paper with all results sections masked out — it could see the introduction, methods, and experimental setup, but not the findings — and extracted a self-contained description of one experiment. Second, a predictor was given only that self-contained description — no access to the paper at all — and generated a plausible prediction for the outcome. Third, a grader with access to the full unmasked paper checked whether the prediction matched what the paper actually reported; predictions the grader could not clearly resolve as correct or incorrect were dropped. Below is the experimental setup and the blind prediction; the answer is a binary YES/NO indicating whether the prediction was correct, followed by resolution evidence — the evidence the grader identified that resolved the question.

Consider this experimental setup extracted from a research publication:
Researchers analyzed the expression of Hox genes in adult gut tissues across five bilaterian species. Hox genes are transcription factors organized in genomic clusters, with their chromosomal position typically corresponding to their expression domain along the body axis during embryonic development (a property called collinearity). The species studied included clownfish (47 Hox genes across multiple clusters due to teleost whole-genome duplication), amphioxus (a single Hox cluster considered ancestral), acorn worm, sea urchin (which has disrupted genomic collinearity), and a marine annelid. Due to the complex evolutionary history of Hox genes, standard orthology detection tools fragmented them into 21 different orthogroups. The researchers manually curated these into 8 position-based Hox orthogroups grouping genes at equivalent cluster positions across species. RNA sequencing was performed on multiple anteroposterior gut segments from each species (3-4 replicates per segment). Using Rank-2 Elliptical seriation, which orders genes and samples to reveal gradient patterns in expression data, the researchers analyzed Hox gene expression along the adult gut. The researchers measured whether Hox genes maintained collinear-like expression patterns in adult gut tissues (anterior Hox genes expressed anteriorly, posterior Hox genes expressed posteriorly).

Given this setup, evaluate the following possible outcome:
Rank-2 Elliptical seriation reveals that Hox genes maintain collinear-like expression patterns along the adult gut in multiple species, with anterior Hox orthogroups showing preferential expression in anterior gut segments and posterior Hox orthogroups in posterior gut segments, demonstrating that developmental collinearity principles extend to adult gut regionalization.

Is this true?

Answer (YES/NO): YES